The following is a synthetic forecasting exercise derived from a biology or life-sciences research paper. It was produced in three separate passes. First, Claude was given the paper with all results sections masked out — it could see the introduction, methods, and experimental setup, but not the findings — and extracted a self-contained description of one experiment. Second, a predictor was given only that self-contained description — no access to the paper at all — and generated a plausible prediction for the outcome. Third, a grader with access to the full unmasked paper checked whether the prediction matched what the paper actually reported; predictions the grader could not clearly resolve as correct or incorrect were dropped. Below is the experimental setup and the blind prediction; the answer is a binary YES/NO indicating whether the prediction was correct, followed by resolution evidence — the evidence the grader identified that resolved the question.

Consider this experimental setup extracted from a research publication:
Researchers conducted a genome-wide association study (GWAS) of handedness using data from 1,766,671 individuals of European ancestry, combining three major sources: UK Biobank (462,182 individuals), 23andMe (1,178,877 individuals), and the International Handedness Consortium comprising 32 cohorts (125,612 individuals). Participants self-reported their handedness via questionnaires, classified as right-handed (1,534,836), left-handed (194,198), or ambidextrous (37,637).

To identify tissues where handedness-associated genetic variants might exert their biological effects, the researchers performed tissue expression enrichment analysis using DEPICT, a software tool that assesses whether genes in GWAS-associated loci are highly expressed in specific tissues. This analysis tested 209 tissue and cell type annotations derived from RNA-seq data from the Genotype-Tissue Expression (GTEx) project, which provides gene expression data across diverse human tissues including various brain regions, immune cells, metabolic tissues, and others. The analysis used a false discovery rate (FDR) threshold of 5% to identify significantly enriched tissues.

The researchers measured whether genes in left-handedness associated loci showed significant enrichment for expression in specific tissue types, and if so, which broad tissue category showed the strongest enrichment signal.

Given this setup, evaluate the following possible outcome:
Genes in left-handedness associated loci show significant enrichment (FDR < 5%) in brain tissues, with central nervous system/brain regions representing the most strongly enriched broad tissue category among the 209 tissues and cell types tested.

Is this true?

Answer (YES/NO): YES